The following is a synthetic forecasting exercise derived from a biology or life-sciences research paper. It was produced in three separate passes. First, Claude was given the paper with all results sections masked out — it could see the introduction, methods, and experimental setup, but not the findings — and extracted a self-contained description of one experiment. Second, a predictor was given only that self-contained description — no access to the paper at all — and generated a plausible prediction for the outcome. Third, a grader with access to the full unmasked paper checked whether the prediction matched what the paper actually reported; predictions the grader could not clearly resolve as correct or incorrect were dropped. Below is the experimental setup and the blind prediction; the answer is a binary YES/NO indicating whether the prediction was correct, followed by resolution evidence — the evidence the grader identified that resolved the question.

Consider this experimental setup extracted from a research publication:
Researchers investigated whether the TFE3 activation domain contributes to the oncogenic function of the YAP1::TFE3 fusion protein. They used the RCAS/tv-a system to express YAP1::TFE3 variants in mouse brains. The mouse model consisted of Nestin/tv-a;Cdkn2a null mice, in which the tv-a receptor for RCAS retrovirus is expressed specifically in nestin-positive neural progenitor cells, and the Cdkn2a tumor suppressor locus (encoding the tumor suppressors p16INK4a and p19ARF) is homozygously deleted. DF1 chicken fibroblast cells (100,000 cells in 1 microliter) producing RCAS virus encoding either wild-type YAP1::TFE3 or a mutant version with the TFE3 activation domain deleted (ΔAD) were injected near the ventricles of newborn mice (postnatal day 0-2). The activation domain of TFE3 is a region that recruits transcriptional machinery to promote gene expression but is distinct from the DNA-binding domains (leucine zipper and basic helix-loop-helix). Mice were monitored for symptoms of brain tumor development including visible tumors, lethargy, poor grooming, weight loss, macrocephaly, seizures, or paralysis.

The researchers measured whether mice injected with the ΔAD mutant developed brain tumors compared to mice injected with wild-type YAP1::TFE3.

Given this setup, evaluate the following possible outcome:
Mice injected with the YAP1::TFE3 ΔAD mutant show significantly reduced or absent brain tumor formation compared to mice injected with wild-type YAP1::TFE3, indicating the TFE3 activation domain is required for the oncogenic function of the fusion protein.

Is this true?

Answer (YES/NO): YES